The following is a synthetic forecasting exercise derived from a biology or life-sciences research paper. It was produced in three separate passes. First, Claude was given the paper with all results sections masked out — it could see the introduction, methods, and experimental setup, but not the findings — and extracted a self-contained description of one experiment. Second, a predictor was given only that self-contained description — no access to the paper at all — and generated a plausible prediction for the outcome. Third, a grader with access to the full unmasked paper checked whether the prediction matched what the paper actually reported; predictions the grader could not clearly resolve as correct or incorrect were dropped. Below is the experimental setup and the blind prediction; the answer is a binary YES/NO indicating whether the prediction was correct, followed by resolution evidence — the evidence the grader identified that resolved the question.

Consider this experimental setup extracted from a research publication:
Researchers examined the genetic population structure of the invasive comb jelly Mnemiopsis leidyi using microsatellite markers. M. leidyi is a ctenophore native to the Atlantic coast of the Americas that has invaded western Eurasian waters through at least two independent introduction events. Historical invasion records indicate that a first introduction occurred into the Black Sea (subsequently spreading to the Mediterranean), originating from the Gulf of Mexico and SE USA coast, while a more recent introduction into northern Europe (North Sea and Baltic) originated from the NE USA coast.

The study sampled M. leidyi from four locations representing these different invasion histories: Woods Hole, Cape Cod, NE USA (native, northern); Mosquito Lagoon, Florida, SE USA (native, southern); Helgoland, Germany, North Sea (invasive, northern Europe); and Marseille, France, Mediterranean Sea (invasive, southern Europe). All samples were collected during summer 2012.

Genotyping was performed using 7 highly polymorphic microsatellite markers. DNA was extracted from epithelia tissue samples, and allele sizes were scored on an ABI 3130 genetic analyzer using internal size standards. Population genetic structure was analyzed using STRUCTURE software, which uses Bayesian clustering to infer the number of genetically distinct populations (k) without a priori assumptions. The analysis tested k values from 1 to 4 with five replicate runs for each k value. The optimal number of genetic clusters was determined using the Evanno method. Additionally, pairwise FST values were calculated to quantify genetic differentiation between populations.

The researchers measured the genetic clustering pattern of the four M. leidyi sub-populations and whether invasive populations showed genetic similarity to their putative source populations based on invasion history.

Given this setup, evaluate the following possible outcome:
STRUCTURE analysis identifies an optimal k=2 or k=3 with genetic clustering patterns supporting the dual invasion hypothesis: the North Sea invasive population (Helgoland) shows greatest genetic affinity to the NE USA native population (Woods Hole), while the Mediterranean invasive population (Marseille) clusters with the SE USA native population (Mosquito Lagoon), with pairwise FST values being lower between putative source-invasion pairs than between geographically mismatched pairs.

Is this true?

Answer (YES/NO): NO